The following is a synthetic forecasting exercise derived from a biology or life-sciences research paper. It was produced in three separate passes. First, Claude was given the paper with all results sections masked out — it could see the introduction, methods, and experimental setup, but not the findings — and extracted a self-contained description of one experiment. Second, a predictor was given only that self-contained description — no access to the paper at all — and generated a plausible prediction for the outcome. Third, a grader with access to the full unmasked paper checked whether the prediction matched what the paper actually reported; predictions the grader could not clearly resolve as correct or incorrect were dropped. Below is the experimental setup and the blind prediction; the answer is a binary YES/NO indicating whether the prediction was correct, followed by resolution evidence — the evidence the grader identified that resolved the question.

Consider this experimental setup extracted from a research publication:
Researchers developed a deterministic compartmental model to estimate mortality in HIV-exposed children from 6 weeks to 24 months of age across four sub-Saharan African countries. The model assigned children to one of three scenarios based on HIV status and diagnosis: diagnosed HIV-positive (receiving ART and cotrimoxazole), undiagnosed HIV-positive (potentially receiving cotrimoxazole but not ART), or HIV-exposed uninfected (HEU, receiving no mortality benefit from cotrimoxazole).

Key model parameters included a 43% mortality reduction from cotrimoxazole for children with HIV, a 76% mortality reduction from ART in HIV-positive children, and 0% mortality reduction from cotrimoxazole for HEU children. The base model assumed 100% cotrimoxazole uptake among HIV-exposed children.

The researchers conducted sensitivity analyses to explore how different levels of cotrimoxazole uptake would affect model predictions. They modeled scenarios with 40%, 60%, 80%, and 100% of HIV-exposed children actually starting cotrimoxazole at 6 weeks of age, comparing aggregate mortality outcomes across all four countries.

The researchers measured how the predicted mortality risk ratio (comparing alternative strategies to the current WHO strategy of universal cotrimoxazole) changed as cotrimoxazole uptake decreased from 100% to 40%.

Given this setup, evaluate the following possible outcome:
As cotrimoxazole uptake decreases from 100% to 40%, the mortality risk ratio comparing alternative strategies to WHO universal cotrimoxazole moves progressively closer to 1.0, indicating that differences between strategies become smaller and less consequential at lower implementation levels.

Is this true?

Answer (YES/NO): YES